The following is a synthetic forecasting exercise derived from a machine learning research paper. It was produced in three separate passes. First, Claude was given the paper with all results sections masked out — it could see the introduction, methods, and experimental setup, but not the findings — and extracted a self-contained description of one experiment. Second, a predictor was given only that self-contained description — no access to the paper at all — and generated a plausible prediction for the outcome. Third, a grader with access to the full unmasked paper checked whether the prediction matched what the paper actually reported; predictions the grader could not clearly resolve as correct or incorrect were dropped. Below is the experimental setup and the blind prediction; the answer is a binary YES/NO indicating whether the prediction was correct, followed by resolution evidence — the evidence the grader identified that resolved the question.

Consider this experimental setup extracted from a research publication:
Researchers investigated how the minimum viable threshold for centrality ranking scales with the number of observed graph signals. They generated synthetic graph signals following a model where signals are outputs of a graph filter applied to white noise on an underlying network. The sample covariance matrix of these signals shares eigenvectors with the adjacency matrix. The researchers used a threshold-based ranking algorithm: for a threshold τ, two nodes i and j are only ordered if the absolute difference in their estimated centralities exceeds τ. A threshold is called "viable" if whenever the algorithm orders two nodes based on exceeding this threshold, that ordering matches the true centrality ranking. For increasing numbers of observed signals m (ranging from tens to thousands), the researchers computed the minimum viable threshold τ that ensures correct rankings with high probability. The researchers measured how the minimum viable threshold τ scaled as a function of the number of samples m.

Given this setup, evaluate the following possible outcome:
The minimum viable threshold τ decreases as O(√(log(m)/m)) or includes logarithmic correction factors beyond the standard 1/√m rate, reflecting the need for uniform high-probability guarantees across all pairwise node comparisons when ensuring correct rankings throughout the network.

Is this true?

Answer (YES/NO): NO